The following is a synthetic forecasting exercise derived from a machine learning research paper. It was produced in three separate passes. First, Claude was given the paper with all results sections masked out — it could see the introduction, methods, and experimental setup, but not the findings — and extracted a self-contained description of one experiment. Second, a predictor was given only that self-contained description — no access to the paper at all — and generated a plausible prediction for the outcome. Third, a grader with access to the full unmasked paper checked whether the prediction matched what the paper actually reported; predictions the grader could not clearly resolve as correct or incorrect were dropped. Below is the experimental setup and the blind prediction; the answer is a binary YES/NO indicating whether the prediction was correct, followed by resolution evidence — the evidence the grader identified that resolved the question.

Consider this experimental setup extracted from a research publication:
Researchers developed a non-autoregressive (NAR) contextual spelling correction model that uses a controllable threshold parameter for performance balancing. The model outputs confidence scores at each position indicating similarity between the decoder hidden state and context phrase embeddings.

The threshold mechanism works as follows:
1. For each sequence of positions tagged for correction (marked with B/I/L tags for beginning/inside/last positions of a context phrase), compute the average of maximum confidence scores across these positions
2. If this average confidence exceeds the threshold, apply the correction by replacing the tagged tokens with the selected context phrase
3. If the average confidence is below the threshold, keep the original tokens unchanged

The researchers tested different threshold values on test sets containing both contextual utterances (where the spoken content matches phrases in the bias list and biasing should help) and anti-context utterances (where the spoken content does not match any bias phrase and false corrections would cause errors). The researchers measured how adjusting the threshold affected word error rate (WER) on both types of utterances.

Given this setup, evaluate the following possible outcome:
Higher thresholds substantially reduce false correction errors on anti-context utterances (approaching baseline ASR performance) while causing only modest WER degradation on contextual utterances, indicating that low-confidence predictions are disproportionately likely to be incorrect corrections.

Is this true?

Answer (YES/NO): YES